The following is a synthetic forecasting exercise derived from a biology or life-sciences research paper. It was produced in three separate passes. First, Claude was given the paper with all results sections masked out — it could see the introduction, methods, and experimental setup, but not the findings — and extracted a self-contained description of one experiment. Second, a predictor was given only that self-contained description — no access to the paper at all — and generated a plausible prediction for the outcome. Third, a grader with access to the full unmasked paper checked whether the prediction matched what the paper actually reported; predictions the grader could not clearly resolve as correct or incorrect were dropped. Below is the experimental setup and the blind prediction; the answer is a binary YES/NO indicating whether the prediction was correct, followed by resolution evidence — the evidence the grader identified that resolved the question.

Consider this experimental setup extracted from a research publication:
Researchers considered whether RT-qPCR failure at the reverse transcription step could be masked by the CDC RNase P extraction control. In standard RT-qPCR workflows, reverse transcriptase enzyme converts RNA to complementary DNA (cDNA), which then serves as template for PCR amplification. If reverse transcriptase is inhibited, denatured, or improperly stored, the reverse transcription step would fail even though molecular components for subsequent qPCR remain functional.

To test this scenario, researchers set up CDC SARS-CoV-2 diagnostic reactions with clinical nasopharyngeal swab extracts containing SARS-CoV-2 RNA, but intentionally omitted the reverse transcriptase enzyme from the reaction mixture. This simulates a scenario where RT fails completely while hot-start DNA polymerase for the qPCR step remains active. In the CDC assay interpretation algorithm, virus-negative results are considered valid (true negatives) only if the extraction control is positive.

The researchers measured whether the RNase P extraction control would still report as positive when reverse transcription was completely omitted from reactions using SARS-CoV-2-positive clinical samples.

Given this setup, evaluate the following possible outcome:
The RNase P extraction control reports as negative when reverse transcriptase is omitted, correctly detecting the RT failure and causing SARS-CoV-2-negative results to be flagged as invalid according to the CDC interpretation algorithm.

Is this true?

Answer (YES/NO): NO